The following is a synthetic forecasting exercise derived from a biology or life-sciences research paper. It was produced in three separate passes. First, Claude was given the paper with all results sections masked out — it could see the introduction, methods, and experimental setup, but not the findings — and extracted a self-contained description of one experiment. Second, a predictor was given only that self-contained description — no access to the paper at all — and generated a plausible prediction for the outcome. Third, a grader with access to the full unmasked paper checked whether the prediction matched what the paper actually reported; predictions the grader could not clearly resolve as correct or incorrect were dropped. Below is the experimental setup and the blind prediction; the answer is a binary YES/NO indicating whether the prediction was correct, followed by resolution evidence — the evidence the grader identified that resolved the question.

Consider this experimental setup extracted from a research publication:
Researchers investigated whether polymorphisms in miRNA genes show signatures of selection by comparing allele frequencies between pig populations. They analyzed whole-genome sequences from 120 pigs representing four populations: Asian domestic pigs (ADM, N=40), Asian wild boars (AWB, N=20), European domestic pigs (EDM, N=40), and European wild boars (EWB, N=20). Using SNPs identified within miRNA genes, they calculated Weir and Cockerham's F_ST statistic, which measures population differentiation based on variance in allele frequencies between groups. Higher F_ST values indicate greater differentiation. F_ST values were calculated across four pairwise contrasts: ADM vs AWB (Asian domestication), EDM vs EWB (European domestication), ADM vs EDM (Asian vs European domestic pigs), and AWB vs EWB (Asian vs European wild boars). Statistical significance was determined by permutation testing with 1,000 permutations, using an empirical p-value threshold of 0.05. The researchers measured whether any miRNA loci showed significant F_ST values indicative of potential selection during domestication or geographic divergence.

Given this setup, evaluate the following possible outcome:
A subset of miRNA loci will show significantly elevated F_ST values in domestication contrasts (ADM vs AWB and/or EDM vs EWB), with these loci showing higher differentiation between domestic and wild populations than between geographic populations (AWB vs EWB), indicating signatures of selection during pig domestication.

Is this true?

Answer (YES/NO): NO